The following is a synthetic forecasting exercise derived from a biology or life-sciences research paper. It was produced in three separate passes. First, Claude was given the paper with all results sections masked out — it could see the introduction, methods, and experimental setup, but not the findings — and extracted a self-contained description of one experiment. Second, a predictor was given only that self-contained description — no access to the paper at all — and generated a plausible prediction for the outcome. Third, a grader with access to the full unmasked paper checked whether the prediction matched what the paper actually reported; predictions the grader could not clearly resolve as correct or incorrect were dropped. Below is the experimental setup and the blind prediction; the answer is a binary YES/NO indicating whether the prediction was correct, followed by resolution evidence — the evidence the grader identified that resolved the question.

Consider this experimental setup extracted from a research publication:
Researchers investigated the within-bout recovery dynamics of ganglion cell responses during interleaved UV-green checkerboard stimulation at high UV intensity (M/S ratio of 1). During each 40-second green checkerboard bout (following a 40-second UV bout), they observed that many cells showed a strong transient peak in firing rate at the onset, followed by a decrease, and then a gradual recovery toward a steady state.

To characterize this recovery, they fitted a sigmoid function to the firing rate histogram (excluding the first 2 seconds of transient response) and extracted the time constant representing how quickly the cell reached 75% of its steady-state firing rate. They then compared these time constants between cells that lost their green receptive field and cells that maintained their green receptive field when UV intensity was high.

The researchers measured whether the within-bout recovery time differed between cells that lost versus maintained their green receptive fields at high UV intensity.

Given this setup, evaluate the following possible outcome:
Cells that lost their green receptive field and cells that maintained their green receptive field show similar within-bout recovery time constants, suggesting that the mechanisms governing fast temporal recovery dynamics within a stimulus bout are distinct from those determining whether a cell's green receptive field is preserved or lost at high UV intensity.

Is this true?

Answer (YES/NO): YES